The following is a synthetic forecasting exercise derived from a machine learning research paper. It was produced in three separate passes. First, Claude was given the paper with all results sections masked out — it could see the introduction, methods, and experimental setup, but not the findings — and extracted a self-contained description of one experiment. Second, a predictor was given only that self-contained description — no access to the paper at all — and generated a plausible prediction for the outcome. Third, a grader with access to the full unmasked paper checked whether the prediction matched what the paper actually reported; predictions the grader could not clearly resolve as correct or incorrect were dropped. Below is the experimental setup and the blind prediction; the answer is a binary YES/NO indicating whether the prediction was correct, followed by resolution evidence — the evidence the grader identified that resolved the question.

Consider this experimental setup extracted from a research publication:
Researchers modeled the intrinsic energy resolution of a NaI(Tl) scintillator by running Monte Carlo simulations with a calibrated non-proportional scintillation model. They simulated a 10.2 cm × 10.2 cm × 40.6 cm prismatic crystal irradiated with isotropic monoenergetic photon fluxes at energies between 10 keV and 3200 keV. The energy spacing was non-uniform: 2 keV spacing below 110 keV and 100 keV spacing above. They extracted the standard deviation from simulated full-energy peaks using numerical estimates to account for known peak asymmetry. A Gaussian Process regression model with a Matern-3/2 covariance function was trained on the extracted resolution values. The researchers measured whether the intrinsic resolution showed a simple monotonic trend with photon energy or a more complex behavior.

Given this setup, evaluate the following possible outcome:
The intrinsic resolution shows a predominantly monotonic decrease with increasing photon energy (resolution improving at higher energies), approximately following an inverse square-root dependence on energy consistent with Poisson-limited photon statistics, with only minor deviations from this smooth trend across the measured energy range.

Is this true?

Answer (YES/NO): NO